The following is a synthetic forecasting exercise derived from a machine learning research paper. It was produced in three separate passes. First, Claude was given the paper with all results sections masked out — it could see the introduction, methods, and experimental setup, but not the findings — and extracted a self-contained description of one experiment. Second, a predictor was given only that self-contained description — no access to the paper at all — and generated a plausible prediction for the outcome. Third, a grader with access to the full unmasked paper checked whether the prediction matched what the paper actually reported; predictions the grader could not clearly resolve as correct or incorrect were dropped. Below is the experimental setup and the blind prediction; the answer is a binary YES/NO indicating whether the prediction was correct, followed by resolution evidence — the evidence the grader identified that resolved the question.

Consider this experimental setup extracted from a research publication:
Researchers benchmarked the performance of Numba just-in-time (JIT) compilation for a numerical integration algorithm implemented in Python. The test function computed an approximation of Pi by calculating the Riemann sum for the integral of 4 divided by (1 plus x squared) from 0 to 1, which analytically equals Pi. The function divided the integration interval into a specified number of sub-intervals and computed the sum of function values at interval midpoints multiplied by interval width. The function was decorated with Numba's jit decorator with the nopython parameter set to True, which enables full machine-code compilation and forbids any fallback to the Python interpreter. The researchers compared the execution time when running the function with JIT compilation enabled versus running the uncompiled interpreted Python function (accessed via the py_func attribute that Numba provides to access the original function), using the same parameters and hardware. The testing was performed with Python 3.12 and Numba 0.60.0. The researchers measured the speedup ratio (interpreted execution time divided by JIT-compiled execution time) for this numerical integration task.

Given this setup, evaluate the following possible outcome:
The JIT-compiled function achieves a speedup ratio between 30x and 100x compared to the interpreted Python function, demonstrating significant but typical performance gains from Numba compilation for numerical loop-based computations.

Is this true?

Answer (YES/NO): YES